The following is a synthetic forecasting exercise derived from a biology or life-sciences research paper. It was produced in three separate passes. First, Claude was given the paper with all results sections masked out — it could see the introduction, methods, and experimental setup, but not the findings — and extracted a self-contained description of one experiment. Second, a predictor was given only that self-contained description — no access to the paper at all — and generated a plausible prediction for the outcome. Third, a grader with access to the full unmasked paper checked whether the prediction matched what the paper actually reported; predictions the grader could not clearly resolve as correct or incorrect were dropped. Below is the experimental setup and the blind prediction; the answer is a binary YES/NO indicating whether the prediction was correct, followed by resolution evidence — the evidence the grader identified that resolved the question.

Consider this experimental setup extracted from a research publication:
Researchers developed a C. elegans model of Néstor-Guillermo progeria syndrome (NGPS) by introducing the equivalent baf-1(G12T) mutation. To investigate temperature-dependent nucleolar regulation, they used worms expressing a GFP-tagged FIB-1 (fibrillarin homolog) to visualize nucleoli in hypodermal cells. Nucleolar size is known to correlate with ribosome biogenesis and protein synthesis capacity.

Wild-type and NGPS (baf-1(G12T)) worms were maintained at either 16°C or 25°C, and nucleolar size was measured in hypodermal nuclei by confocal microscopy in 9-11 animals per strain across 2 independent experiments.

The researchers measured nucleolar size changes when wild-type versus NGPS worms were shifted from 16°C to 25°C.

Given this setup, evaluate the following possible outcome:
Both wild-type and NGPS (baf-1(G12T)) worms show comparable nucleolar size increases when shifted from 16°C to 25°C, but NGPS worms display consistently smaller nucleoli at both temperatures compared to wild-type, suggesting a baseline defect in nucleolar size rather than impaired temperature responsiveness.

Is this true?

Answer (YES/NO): NO